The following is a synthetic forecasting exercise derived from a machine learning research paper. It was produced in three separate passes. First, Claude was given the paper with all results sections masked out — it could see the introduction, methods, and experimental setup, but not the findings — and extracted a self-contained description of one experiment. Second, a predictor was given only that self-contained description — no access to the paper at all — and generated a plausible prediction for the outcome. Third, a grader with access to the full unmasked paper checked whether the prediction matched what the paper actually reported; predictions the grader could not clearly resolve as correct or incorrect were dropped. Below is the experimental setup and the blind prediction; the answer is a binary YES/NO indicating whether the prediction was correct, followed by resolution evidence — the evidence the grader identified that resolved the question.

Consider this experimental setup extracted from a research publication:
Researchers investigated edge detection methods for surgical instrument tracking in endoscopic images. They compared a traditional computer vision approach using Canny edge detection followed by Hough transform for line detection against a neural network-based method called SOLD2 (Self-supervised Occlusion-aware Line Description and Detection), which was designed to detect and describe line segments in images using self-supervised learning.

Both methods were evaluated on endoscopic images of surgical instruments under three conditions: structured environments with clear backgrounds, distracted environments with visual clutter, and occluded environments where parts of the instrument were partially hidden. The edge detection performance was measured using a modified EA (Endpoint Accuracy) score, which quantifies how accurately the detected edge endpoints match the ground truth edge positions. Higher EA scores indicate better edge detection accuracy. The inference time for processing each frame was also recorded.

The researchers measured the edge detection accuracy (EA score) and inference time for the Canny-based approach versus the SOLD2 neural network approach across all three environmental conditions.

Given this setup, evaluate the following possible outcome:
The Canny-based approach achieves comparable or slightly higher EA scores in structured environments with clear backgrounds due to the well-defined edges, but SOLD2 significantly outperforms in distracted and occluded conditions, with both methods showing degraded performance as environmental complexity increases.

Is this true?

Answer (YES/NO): NO